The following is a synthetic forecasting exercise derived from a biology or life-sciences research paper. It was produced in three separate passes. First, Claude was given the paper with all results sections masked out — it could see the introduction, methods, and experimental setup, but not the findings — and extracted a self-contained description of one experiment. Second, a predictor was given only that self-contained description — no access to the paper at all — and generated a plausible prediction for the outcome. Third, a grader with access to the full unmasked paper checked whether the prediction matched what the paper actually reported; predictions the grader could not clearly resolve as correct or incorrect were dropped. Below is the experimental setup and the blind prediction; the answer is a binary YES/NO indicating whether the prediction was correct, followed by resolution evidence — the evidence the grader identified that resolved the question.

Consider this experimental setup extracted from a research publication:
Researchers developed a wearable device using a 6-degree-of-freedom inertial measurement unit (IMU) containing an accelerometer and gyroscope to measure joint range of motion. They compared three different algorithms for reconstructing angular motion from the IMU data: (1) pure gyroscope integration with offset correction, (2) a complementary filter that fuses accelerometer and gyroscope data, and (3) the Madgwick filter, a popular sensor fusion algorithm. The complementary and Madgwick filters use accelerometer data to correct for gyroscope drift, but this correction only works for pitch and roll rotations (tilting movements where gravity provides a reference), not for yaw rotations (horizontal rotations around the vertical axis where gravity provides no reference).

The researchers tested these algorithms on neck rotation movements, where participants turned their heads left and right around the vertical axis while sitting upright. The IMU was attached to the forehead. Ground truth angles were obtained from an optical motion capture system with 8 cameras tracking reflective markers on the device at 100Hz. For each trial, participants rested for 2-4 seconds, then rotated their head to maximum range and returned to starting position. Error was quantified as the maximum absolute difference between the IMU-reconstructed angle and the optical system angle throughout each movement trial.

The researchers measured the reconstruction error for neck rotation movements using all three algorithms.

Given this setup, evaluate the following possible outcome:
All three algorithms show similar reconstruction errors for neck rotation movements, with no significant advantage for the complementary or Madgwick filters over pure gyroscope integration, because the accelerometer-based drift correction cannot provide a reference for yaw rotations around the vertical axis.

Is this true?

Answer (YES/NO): YES